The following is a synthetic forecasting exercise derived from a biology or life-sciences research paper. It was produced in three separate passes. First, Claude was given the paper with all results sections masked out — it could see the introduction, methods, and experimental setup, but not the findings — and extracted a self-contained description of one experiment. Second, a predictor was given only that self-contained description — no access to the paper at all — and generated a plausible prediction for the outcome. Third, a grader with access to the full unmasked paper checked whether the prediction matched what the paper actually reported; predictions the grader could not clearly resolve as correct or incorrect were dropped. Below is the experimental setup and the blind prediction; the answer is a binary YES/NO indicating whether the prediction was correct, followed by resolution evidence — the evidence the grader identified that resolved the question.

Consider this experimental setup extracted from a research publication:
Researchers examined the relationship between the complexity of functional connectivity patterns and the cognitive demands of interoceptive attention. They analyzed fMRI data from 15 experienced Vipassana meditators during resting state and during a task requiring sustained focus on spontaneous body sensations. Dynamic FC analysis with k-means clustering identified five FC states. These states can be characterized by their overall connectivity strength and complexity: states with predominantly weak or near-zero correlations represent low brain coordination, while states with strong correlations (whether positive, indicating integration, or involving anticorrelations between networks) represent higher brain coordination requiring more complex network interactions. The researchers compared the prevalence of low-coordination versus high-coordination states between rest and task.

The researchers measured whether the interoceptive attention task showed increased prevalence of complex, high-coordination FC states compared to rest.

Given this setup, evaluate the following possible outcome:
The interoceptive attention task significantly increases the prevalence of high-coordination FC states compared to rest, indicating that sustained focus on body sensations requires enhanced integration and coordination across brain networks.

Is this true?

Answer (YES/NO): NO